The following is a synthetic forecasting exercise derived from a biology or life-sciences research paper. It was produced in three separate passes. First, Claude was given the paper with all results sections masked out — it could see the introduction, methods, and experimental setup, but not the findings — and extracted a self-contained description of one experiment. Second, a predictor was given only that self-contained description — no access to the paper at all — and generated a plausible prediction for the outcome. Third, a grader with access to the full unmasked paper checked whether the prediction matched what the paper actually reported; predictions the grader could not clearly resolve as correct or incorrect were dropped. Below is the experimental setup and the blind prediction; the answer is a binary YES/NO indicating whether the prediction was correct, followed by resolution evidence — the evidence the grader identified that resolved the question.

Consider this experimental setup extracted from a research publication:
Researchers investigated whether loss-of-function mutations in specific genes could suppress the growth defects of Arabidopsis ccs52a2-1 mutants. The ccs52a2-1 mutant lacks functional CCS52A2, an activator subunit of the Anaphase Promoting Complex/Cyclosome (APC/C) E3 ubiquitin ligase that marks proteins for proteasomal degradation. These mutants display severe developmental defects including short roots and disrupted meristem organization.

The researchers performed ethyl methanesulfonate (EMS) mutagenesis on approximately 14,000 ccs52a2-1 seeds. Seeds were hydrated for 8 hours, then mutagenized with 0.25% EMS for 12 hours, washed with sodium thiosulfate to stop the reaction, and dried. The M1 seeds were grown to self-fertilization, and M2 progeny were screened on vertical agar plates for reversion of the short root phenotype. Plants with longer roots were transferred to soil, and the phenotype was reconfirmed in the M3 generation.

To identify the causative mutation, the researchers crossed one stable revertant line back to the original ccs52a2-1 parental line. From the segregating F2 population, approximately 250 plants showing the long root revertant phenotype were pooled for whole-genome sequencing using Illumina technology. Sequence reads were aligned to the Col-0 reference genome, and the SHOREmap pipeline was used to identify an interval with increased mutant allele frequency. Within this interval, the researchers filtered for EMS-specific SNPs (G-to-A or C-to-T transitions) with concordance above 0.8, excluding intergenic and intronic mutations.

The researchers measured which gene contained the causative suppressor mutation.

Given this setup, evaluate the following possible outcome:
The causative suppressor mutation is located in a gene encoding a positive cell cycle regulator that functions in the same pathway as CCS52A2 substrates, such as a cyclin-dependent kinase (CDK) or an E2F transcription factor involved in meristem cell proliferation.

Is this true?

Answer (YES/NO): NO